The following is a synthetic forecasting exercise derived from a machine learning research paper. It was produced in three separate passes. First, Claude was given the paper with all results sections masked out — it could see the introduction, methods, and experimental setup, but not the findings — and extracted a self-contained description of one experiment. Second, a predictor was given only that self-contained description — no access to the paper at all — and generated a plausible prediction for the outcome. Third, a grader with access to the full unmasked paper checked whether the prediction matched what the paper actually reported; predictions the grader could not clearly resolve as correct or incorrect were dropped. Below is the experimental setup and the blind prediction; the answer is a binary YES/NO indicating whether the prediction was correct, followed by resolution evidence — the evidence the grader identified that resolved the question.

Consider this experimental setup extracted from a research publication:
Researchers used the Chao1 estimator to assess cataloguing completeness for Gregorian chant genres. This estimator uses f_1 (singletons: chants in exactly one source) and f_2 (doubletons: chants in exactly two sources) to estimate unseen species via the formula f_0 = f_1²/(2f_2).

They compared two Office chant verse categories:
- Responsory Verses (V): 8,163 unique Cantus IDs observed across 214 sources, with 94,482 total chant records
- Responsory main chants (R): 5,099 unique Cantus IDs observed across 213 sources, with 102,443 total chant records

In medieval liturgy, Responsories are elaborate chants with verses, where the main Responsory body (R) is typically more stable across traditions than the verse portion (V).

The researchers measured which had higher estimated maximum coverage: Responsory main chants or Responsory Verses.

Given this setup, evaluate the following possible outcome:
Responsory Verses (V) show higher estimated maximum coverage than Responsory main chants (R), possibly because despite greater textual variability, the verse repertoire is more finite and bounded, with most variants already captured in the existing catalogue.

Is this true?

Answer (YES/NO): NO